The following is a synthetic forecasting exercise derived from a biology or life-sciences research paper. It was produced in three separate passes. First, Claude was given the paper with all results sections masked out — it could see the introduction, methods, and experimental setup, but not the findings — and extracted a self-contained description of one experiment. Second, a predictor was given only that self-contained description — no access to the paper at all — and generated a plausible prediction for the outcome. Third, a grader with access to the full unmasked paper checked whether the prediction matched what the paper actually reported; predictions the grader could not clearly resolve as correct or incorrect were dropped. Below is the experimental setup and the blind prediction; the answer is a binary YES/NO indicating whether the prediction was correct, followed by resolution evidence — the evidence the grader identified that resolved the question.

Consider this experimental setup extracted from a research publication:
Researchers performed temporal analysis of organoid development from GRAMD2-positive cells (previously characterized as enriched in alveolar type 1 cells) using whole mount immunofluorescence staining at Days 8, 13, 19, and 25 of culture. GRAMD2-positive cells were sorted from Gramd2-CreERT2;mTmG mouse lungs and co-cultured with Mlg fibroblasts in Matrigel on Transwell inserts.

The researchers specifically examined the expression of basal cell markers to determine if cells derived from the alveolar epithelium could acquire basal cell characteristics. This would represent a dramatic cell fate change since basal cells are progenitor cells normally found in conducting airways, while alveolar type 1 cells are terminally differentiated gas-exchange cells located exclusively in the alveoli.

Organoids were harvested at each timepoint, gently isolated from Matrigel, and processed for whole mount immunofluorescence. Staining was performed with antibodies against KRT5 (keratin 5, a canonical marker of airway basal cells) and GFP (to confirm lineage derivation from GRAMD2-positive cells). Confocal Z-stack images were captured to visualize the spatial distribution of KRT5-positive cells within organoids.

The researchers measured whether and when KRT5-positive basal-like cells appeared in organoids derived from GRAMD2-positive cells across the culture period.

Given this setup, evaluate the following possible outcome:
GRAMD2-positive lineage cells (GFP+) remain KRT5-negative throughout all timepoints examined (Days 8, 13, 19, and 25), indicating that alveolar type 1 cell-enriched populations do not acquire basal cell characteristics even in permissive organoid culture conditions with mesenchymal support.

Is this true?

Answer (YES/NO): NO